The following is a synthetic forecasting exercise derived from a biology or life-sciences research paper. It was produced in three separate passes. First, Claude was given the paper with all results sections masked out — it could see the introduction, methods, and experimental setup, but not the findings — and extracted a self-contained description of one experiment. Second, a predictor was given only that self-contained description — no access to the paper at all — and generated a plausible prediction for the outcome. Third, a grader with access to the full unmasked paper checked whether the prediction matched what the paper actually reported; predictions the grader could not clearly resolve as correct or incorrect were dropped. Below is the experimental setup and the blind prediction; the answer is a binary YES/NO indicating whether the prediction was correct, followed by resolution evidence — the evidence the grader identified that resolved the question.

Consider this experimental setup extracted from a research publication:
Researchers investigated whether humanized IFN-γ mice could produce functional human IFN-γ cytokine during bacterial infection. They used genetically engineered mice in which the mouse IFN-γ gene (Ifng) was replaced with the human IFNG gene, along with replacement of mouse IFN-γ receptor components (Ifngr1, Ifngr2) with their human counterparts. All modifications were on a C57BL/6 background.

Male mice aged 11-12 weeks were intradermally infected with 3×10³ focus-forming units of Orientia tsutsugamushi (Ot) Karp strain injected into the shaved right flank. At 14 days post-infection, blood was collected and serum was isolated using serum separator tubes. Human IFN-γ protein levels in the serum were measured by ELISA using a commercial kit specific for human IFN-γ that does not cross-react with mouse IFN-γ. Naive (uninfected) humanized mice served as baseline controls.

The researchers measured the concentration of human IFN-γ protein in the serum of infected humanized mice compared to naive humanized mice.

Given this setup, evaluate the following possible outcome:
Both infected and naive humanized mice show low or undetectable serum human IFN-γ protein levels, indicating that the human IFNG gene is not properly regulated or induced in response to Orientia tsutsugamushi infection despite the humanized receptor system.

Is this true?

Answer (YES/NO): NO